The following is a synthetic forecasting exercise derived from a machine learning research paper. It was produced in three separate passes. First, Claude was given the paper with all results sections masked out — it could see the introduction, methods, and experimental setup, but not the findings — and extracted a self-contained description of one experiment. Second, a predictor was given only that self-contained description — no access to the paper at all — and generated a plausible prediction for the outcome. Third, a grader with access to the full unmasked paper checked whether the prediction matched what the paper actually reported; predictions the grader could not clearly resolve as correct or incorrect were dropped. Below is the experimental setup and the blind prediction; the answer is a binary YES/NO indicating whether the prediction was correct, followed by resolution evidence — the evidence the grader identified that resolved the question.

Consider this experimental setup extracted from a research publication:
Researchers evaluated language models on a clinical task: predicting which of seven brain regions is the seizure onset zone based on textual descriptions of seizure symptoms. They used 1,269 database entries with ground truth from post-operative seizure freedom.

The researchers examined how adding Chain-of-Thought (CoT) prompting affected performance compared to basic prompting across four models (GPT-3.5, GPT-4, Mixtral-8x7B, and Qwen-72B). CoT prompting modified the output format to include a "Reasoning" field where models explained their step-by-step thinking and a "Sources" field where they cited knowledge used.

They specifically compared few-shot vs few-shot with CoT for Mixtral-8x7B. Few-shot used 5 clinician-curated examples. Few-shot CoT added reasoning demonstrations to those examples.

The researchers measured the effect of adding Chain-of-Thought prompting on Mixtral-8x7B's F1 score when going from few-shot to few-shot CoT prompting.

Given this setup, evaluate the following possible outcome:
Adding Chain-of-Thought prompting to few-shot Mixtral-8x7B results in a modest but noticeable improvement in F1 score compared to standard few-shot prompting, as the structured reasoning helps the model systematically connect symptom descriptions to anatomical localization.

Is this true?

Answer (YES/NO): NO